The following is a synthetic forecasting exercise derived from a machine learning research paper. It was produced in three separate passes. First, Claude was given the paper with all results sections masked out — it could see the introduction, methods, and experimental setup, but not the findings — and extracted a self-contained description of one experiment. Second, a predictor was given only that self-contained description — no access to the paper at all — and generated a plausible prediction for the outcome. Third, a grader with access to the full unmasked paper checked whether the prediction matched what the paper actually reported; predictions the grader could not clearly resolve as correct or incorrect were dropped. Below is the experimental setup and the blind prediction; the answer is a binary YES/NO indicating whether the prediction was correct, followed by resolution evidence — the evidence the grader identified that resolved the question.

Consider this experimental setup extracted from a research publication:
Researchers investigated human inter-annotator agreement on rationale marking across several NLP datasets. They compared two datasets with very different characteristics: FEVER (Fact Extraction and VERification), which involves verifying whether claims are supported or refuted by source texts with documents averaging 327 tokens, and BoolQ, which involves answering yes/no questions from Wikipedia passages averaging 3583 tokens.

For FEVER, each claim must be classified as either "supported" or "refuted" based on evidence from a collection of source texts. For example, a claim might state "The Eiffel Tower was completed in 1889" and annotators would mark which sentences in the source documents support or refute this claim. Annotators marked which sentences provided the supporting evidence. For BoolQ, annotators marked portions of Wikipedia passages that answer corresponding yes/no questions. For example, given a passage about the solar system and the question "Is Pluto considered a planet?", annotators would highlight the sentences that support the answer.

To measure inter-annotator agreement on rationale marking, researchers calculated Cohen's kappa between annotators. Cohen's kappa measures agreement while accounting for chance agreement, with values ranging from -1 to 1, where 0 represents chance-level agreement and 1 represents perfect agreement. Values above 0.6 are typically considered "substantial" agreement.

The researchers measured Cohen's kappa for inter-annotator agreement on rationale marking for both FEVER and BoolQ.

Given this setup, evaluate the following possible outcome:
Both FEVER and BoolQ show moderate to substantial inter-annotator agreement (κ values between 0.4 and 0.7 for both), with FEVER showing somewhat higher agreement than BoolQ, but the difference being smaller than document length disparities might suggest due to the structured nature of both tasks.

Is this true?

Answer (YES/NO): NO